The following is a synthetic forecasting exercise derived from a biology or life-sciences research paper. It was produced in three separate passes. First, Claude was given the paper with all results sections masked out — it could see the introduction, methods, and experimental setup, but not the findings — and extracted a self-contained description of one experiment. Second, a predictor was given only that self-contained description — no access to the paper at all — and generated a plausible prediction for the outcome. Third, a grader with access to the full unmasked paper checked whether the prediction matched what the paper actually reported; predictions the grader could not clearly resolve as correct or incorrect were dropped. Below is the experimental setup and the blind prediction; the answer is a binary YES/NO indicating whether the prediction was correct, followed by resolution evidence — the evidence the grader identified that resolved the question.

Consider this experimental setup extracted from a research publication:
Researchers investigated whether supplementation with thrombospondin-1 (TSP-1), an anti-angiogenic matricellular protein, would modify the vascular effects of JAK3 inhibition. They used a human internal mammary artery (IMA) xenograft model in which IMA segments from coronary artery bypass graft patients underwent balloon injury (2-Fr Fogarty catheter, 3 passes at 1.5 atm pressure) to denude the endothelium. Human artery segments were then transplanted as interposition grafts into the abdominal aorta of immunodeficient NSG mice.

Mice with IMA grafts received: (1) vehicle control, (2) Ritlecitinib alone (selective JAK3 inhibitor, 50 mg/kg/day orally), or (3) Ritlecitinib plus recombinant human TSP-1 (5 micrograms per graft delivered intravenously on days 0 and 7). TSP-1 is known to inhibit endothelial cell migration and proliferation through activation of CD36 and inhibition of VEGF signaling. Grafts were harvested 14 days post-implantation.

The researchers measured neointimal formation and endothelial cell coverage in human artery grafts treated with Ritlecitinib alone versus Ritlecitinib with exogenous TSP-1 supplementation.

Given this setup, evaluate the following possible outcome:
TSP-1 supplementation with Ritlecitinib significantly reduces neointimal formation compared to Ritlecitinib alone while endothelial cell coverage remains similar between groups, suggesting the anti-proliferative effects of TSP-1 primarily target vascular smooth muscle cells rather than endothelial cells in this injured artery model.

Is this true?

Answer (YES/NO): NO